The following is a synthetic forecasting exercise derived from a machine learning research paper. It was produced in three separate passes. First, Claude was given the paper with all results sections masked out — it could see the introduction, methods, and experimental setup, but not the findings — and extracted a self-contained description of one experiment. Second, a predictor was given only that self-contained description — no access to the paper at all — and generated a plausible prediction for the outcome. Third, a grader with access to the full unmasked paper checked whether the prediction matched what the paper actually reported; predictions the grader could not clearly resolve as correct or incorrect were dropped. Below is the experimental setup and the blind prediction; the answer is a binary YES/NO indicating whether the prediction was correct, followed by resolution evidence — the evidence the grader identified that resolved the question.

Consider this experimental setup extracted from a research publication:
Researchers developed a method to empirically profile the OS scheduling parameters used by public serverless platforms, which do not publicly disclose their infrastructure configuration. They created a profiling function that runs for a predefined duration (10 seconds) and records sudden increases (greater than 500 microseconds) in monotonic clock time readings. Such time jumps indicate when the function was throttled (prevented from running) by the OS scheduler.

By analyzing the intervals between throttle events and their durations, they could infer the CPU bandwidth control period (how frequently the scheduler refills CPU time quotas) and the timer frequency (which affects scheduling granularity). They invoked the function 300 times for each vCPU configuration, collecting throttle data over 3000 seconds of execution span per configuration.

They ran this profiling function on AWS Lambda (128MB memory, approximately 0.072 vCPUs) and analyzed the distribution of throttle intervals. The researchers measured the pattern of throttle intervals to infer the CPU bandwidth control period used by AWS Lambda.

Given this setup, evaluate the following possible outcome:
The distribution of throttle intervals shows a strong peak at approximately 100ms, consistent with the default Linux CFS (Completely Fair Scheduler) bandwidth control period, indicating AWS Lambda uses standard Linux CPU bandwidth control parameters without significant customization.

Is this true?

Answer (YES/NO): NO